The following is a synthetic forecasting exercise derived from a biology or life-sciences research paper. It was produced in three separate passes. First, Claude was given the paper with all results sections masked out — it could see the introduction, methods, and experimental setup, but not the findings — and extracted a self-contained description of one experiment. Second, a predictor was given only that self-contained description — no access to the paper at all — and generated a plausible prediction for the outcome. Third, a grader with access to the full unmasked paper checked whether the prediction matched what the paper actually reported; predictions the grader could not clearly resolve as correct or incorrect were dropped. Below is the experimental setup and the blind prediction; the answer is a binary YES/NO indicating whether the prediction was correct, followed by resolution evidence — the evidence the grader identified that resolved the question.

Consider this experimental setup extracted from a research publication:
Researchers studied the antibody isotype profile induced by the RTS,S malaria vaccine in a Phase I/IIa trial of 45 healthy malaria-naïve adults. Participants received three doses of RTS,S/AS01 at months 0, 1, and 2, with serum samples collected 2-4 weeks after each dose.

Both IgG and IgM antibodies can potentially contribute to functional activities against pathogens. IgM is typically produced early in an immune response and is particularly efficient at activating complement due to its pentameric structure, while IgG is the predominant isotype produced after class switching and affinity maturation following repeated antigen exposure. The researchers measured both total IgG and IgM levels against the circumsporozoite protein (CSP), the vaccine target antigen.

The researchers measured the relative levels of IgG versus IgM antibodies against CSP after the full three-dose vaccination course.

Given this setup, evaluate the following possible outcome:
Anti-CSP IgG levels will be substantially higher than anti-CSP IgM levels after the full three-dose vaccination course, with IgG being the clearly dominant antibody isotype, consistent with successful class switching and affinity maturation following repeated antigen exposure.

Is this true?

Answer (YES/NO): NO